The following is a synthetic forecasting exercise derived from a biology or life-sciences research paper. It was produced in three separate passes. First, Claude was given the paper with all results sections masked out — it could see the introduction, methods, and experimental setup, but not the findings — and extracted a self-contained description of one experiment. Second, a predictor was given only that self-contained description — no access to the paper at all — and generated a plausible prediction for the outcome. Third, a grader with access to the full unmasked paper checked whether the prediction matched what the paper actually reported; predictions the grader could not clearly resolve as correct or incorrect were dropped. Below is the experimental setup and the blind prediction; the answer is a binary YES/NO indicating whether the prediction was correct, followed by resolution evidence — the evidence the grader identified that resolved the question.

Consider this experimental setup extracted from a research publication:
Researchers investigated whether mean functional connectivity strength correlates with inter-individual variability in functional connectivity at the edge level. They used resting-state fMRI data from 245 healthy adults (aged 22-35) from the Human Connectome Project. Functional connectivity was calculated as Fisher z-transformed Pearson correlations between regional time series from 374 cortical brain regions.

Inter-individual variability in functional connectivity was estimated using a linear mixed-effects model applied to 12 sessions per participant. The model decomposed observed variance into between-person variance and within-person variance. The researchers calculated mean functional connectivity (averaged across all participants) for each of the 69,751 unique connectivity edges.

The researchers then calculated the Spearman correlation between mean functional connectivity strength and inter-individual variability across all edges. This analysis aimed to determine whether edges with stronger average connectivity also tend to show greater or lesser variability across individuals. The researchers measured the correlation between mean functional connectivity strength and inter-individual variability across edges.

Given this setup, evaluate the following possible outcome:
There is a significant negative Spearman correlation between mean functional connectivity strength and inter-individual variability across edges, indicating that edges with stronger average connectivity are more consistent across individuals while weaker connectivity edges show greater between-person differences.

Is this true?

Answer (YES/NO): NO